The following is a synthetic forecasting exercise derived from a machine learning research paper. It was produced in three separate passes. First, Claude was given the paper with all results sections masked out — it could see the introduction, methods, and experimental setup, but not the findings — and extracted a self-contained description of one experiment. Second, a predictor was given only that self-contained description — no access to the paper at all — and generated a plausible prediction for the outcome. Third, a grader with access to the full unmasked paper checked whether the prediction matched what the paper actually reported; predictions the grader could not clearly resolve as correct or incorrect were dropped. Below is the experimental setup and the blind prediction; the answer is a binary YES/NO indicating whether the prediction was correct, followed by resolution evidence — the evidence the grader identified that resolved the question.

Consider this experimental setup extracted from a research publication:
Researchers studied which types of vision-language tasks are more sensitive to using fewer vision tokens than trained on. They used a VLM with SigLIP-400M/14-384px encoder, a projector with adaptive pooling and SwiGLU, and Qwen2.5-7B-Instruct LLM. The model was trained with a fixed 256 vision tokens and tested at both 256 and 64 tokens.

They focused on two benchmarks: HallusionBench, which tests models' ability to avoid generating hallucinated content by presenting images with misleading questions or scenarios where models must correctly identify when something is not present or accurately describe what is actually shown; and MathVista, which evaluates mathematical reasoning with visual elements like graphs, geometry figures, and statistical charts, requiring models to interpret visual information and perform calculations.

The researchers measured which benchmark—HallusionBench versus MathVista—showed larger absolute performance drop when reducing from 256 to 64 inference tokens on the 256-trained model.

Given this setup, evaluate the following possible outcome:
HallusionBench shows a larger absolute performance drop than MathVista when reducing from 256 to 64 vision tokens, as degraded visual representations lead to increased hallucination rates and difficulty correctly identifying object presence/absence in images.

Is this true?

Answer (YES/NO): NO